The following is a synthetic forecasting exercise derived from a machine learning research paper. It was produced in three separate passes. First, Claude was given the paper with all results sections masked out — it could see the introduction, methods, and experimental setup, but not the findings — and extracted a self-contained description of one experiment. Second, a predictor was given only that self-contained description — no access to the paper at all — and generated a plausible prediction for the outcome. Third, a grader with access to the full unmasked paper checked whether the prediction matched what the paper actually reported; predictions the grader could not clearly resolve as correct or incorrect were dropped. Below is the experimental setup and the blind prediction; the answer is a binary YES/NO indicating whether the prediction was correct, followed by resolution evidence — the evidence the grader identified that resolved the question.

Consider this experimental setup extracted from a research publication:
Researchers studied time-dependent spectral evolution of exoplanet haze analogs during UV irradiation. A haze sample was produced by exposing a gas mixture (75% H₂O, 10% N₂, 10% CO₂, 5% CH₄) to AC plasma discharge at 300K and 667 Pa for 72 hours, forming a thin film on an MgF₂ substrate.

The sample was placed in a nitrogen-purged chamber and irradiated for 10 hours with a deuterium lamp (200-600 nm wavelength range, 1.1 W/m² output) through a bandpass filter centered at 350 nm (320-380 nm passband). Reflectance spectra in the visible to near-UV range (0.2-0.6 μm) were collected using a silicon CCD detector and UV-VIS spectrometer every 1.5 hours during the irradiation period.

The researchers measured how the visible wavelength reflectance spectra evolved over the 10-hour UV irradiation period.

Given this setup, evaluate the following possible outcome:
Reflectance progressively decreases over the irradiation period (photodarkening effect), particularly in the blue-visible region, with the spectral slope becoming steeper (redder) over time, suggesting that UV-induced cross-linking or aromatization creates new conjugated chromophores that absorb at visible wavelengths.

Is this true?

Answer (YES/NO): NO